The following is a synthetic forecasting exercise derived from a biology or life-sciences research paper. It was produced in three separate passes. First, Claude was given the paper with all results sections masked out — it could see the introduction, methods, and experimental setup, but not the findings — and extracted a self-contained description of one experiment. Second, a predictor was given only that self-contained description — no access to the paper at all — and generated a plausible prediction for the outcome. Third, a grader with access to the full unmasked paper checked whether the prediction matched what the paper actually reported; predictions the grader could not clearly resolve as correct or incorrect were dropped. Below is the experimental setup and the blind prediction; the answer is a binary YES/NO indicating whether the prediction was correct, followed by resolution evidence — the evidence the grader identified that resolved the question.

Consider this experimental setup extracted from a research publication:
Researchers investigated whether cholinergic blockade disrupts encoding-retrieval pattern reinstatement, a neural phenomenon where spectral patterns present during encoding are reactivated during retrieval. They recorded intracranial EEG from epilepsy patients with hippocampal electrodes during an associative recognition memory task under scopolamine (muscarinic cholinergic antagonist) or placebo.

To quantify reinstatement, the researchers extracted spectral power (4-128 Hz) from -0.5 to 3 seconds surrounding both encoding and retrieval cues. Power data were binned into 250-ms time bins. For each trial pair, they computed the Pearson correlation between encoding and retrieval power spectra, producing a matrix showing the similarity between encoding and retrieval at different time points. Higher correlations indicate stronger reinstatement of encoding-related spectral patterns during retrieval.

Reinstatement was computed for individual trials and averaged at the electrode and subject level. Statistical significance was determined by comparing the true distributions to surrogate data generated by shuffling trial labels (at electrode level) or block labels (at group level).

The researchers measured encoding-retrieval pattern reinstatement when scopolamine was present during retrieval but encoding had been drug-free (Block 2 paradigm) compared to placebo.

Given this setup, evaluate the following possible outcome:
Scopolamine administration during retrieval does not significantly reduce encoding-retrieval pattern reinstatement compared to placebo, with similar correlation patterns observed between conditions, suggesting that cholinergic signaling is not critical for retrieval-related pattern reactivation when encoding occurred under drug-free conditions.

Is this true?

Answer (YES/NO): NO